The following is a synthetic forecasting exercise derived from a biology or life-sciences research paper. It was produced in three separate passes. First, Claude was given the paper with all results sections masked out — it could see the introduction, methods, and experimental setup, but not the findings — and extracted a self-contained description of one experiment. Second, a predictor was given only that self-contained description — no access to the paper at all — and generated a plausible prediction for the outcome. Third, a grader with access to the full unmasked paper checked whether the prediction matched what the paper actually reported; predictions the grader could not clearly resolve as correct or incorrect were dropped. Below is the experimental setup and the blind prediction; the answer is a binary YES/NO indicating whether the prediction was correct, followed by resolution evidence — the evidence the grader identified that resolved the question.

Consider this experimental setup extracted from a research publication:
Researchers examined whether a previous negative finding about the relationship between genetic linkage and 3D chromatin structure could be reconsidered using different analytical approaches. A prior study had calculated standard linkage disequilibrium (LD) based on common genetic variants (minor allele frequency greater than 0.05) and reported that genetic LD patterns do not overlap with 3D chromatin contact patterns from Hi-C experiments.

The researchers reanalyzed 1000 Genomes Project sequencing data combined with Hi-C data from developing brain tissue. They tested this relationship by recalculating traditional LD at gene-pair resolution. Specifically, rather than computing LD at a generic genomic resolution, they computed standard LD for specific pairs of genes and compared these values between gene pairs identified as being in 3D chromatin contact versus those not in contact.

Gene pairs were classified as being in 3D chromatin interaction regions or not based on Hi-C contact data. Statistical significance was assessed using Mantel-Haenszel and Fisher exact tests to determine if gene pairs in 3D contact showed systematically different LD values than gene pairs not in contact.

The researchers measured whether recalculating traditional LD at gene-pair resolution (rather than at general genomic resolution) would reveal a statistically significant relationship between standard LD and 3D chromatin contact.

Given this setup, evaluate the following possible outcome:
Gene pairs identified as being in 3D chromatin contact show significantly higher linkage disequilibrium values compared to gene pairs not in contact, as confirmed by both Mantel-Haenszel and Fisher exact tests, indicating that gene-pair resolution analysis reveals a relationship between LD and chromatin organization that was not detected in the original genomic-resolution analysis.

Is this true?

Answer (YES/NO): NO